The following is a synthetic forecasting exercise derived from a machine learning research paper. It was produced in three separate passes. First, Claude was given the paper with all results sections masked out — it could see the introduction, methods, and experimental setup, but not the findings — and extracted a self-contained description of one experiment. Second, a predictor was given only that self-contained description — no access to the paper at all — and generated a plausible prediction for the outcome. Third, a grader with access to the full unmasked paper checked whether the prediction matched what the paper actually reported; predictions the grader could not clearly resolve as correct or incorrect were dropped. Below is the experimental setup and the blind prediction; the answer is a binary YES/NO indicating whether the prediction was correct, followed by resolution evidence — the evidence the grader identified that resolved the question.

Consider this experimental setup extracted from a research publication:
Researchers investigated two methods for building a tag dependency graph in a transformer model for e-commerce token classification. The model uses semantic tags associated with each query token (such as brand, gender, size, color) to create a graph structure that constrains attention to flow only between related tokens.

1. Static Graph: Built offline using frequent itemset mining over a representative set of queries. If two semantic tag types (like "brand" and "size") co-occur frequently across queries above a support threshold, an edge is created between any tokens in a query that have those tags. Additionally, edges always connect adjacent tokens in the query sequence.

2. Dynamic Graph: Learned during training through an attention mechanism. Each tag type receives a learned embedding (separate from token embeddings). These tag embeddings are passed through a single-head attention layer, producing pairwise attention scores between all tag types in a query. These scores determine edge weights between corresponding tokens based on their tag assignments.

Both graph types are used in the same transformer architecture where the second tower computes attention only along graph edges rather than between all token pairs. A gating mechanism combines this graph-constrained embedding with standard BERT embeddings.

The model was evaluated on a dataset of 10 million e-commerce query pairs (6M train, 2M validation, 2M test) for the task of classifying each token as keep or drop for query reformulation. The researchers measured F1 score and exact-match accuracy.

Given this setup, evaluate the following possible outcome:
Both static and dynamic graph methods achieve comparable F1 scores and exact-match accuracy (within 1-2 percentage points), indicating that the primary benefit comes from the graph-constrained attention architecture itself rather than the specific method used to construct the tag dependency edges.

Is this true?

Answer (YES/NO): NO